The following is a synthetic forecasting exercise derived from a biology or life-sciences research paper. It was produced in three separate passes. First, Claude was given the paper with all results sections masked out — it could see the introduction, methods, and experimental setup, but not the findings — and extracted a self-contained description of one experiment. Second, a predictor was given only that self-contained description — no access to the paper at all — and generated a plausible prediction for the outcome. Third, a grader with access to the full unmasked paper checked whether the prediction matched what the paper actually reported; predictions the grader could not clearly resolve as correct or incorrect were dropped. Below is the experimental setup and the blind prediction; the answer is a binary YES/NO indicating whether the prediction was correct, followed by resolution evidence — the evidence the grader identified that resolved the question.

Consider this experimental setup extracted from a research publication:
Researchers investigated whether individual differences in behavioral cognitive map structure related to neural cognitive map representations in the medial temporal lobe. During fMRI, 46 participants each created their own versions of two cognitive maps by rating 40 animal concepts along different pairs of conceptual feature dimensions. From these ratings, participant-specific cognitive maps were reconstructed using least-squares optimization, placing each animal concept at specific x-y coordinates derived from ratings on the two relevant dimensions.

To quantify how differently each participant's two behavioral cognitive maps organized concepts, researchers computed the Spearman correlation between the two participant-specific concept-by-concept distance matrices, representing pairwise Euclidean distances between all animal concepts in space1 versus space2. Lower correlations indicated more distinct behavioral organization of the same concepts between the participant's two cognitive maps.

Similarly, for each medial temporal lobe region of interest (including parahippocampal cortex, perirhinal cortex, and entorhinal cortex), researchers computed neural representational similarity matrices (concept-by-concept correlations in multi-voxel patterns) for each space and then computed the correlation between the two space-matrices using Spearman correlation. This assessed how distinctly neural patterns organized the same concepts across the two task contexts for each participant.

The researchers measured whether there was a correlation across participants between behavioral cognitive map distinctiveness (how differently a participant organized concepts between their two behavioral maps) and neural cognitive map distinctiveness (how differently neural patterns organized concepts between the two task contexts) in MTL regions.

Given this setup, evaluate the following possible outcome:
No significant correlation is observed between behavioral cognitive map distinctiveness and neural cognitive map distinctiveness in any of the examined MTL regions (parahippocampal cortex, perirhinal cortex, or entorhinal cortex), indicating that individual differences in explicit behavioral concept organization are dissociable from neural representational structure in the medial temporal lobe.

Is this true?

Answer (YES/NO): NO